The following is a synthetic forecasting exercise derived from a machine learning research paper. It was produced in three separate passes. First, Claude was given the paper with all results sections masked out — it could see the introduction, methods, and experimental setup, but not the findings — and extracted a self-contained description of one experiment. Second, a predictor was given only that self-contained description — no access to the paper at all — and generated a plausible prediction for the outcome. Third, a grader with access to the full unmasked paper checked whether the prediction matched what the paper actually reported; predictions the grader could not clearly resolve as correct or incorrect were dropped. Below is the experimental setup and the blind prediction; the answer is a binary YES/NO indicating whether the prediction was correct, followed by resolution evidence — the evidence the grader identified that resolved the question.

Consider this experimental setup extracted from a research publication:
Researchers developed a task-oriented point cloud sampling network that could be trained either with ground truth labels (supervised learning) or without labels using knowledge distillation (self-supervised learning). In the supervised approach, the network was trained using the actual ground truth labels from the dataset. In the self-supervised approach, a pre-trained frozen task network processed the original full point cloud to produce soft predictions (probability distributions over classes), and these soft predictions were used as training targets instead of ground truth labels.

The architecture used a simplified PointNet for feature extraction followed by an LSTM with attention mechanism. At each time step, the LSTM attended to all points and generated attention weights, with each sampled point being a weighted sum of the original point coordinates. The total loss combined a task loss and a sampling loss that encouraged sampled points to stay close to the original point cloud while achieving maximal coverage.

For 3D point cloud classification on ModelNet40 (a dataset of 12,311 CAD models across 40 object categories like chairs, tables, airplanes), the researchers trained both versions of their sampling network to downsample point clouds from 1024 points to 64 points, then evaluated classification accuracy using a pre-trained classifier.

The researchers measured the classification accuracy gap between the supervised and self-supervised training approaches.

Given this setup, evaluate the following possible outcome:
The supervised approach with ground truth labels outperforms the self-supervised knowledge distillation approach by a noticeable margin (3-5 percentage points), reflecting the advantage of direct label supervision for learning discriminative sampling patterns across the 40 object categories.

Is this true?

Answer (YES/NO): NO